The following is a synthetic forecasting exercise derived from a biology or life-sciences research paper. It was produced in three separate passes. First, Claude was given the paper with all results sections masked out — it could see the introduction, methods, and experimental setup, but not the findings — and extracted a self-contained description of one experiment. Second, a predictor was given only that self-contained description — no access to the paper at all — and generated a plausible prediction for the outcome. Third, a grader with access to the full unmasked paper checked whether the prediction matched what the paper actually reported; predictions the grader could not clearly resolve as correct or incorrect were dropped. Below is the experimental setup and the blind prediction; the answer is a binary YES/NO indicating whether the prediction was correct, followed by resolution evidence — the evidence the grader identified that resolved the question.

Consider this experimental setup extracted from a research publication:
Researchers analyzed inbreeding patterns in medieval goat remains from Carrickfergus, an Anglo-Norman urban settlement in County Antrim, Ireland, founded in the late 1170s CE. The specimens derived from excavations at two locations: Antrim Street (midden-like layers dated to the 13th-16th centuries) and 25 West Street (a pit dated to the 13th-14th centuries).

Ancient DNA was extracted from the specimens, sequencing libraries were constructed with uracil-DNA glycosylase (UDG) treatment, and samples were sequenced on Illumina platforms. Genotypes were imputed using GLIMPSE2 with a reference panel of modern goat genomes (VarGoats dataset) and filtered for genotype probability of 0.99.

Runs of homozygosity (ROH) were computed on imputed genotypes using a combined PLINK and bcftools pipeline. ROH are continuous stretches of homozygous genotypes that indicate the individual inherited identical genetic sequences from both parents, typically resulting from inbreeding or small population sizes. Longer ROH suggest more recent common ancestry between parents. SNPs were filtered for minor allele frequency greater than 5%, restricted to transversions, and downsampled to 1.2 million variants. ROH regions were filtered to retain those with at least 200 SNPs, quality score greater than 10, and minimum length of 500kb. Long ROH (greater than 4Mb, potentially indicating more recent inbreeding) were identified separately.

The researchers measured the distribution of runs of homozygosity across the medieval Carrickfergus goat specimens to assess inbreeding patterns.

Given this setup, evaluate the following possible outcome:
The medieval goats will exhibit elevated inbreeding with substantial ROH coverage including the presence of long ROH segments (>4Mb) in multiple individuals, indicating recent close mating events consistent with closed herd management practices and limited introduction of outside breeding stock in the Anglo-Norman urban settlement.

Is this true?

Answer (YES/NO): NO